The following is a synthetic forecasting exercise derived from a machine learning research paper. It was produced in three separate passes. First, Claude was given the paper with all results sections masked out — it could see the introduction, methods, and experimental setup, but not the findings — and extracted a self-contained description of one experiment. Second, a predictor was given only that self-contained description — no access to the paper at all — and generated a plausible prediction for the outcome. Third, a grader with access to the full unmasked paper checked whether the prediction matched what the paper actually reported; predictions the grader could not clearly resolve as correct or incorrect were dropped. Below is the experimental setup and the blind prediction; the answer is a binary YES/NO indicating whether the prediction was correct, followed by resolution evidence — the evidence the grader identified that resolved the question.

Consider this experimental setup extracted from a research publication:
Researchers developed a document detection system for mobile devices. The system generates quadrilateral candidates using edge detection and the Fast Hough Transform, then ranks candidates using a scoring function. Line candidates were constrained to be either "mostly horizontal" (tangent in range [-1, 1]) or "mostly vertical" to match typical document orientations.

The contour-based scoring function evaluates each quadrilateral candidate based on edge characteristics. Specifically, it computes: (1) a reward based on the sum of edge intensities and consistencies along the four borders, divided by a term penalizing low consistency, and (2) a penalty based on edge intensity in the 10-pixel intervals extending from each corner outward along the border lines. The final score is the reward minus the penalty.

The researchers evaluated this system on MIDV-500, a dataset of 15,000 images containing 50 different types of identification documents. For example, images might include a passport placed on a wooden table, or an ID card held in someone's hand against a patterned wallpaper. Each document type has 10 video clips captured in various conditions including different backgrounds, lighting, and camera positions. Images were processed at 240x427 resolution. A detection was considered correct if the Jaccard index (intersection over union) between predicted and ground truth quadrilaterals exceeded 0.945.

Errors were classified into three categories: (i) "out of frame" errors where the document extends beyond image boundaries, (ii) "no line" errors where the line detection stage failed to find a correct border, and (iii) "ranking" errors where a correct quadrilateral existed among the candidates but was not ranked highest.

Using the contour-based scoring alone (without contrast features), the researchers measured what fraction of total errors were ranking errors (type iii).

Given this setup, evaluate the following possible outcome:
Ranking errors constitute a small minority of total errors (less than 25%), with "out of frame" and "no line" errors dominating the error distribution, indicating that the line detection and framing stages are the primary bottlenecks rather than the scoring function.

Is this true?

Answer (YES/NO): YES